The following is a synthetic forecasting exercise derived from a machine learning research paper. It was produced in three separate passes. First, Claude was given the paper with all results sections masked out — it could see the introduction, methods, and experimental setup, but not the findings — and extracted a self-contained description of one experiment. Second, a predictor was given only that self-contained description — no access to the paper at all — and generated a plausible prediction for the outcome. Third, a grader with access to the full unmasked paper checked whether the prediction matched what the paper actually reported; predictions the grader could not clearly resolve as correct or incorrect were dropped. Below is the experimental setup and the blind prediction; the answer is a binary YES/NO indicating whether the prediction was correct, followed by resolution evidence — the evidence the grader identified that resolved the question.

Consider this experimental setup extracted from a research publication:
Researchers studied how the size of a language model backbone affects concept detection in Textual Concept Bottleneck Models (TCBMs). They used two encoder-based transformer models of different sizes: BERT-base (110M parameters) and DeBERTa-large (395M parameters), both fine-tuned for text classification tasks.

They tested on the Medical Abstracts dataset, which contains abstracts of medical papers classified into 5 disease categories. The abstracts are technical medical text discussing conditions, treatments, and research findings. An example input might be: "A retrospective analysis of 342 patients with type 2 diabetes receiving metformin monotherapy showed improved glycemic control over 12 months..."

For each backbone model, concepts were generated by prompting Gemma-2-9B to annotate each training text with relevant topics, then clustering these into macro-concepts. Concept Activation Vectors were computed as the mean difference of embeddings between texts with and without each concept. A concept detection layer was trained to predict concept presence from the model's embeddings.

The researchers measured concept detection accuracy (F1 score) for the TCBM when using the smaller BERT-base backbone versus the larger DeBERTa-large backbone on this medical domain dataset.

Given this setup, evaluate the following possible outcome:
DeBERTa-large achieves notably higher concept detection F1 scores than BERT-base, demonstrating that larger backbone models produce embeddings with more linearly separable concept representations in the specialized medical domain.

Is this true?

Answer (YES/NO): YES